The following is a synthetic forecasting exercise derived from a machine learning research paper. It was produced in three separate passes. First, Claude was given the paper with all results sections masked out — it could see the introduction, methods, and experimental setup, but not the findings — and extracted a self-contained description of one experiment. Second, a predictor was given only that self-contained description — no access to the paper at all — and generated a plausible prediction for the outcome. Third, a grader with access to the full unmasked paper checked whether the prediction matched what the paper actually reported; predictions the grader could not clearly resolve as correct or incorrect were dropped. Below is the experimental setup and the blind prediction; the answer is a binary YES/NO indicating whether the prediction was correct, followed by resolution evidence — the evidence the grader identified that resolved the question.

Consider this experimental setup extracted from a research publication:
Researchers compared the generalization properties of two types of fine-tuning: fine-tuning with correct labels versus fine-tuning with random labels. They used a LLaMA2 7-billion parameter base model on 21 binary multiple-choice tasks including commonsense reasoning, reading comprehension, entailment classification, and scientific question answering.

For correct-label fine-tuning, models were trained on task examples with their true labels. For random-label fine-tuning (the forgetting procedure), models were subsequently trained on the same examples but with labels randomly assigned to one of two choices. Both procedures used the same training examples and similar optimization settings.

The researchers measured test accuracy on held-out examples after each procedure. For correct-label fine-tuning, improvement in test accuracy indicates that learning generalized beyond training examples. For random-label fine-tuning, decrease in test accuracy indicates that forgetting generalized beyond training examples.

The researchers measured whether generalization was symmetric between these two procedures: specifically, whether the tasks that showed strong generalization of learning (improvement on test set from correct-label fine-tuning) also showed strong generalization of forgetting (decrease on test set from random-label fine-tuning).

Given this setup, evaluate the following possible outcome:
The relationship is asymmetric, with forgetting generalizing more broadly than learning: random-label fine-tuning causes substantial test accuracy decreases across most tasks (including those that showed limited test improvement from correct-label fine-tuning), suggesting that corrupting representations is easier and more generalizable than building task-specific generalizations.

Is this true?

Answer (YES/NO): NO